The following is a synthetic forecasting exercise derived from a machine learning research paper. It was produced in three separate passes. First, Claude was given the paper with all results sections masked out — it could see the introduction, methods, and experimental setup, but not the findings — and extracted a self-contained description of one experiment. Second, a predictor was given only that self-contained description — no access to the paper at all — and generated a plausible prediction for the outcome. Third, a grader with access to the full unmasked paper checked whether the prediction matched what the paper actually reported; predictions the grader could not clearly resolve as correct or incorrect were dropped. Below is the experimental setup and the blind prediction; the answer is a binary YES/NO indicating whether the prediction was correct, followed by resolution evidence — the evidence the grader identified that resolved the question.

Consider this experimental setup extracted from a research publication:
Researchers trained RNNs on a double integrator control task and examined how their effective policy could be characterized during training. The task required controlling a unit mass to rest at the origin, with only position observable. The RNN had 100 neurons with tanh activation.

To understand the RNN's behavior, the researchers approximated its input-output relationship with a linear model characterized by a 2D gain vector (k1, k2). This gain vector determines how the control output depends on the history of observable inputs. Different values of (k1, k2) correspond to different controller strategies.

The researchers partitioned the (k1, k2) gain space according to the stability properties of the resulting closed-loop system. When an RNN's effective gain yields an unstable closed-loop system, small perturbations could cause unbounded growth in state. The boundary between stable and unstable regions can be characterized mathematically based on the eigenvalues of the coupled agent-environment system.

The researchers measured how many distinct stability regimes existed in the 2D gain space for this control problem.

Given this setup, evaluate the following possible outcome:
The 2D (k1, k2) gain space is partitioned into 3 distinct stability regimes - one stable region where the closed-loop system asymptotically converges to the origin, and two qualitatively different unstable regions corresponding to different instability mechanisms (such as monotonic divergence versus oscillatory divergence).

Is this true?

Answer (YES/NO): YES